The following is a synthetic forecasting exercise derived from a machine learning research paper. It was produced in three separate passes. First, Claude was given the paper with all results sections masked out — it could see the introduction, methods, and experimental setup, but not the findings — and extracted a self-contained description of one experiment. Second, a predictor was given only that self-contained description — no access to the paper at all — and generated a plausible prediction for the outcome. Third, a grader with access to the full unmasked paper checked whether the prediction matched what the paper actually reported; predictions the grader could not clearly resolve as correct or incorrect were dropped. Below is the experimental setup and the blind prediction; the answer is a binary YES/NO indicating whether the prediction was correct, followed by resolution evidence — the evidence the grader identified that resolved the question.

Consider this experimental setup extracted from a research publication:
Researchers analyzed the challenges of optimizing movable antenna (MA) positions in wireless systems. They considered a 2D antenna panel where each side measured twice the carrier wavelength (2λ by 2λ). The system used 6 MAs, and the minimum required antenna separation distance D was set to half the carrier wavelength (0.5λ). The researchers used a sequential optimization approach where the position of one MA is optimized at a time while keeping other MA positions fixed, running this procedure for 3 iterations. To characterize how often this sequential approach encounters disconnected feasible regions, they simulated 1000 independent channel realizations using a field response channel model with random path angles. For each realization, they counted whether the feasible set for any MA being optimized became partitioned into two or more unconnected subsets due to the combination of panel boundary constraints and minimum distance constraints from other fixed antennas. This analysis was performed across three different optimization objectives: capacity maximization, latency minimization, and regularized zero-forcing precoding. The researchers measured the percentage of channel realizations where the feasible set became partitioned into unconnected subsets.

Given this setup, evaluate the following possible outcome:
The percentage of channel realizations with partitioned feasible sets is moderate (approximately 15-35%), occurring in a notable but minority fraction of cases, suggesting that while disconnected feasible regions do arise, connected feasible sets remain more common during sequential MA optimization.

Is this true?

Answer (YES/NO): NO